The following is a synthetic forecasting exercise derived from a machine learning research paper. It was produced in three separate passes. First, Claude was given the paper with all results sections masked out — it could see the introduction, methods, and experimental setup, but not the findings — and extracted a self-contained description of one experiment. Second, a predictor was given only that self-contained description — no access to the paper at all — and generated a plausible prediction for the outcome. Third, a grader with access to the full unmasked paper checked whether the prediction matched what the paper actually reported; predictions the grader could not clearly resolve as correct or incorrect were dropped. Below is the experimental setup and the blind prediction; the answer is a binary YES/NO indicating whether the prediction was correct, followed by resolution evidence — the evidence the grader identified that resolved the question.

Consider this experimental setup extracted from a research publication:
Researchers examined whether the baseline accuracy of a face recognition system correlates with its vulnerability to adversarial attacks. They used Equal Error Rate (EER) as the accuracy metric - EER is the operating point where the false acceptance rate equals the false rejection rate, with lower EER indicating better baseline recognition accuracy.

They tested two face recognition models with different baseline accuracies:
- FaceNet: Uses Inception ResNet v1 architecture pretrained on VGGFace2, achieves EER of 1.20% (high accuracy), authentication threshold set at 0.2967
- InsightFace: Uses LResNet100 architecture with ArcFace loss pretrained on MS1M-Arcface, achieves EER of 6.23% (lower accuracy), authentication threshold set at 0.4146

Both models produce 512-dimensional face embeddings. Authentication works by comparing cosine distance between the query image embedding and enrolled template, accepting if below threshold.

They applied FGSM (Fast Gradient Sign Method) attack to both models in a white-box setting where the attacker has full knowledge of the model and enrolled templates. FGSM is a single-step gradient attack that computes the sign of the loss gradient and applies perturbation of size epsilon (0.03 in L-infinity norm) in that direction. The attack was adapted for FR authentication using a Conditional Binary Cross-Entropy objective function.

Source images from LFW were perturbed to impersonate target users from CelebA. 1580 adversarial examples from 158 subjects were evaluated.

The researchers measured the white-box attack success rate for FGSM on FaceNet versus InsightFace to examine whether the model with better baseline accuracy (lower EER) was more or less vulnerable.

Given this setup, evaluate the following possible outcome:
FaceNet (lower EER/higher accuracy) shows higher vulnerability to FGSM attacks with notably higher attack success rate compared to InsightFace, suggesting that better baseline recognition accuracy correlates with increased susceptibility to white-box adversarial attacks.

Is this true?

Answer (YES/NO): NO